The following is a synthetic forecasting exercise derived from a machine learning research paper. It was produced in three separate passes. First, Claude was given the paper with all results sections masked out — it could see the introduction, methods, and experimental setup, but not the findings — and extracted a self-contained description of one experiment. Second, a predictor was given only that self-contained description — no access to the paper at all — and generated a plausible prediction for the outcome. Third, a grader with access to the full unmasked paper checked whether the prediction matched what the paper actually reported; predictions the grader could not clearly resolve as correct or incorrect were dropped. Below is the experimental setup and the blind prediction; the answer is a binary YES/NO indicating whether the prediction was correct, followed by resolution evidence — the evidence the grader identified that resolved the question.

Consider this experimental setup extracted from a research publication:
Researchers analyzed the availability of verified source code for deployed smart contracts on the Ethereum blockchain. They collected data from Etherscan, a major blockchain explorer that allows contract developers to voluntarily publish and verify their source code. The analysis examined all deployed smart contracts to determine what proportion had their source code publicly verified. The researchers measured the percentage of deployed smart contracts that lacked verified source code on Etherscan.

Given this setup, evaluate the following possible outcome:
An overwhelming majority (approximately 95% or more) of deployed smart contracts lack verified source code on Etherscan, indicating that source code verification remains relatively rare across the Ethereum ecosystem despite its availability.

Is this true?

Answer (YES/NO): NO